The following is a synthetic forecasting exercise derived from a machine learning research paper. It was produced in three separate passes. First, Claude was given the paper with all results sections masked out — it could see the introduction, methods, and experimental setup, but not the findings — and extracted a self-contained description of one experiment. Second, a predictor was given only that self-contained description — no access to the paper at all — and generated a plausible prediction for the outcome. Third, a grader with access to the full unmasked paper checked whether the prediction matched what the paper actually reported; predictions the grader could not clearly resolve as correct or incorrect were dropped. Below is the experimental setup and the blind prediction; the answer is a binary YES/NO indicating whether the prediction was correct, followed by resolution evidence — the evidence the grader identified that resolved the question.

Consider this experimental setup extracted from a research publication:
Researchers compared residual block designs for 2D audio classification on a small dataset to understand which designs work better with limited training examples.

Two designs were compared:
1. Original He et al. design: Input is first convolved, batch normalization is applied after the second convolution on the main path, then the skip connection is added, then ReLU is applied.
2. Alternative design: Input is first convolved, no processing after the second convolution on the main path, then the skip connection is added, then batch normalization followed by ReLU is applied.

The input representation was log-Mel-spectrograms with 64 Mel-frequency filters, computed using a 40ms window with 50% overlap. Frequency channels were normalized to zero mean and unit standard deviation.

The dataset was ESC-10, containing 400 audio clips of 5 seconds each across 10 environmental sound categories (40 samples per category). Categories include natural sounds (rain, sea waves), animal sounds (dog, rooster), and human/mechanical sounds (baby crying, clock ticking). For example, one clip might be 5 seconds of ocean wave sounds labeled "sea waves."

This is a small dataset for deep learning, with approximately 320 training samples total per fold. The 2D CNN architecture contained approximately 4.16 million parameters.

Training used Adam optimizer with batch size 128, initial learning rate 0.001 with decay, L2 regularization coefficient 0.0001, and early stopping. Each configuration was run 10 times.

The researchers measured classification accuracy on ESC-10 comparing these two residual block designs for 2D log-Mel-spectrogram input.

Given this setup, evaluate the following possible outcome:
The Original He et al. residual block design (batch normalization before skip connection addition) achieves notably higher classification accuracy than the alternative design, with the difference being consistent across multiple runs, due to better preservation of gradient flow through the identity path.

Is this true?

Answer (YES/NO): NO